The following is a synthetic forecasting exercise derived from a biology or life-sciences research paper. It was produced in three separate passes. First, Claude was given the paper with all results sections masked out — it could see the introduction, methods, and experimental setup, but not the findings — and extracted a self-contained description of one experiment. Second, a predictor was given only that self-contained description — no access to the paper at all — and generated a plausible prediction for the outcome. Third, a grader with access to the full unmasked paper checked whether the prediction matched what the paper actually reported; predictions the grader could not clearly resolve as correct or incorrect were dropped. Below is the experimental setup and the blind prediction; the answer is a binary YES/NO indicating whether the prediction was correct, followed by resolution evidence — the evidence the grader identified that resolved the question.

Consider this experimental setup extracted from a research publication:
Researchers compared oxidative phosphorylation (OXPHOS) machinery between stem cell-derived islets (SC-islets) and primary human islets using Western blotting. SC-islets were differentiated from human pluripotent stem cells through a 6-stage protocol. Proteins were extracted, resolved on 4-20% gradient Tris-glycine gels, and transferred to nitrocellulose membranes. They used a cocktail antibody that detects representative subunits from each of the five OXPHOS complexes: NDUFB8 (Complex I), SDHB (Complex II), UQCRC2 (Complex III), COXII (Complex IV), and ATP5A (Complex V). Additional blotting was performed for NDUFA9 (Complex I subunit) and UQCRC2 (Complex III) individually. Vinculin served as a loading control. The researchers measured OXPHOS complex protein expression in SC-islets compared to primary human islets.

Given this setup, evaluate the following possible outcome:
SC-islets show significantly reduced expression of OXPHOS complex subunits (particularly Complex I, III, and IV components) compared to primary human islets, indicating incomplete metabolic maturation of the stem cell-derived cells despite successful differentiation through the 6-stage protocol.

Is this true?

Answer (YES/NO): YES